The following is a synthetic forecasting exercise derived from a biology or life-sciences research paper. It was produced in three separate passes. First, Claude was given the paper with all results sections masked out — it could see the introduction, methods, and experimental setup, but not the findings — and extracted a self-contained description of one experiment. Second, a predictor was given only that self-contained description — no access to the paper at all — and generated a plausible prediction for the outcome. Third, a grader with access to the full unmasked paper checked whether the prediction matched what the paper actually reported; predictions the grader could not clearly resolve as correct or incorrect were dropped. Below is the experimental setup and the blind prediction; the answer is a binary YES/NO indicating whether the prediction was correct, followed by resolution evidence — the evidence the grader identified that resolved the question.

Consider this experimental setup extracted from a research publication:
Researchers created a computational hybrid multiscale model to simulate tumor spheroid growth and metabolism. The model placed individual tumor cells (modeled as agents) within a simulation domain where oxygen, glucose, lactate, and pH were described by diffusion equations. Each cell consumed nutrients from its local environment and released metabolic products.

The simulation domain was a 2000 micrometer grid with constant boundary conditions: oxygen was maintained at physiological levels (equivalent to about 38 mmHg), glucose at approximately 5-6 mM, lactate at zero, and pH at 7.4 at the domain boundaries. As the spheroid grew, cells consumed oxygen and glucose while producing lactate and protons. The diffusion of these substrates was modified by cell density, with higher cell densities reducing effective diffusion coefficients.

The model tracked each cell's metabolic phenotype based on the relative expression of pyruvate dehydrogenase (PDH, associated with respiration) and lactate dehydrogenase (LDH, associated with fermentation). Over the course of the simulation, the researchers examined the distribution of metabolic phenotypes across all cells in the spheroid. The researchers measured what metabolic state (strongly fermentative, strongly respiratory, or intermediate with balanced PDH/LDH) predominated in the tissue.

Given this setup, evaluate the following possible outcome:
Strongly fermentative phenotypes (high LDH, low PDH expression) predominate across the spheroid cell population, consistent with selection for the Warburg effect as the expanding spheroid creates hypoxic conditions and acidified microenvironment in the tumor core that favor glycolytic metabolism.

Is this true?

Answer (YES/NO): NO